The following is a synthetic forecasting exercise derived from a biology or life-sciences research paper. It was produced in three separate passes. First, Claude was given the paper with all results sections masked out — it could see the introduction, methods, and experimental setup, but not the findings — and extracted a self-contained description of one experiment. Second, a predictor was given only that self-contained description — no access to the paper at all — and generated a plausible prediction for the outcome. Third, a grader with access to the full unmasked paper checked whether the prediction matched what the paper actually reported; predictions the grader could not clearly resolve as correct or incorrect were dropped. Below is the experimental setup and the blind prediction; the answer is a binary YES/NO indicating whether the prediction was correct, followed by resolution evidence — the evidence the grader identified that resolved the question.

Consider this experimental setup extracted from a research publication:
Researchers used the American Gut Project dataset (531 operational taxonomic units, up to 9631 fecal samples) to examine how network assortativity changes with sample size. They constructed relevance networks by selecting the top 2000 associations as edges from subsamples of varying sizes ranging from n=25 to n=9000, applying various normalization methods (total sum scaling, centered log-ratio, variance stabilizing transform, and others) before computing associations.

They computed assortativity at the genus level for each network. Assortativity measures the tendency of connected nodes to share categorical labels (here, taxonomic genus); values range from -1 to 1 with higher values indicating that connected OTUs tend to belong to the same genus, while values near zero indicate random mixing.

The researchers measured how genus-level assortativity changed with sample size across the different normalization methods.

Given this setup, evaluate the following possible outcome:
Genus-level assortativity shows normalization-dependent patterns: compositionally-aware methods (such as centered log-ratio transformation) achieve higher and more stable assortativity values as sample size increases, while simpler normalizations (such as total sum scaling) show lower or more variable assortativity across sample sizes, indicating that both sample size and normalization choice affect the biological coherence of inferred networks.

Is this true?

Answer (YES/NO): YES